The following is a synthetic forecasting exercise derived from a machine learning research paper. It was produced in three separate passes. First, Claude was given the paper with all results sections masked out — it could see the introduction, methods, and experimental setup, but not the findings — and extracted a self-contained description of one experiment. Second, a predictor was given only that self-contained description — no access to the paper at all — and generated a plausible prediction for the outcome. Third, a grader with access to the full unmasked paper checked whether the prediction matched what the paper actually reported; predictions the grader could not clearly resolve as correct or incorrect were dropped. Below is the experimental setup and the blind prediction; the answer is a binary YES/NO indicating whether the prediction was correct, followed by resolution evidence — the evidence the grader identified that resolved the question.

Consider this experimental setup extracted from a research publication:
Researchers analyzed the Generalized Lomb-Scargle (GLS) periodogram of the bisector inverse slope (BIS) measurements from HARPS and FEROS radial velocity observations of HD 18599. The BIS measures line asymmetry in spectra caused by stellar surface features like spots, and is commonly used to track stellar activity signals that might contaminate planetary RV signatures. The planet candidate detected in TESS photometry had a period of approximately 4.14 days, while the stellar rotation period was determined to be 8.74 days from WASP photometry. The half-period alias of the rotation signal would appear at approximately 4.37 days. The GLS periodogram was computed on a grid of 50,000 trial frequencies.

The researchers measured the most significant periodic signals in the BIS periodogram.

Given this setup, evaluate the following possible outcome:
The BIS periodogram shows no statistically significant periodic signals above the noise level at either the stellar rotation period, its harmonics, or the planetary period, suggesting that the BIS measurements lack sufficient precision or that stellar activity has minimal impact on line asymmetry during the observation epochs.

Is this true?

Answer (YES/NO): NO